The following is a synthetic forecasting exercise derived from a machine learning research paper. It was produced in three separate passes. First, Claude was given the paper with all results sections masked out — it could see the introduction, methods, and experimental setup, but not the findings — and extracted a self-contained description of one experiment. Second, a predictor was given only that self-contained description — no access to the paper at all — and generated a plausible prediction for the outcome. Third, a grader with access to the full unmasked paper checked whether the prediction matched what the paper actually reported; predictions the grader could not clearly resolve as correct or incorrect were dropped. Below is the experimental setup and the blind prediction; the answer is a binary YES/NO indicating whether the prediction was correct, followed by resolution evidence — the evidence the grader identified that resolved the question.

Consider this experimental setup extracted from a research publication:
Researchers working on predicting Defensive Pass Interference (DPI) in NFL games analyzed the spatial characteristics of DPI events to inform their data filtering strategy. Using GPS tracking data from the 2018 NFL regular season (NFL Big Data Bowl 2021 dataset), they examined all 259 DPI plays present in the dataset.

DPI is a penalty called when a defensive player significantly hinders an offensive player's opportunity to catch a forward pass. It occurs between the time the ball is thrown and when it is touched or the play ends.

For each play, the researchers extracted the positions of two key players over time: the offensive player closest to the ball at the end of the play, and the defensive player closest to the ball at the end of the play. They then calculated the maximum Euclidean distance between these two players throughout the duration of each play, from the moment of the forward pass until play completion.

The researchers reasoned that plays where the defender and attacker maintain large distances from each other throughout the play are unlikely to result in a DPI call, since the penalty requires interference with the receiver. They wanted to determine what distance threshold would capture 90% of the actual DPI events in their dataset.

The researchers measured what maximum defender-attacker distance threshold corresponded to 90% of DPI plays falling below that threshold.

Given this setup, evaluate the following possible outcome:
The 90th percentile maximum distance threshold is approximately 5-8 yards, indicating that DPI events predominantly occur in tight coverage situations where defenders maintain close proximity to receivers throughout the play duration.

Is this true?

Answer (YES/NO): YES